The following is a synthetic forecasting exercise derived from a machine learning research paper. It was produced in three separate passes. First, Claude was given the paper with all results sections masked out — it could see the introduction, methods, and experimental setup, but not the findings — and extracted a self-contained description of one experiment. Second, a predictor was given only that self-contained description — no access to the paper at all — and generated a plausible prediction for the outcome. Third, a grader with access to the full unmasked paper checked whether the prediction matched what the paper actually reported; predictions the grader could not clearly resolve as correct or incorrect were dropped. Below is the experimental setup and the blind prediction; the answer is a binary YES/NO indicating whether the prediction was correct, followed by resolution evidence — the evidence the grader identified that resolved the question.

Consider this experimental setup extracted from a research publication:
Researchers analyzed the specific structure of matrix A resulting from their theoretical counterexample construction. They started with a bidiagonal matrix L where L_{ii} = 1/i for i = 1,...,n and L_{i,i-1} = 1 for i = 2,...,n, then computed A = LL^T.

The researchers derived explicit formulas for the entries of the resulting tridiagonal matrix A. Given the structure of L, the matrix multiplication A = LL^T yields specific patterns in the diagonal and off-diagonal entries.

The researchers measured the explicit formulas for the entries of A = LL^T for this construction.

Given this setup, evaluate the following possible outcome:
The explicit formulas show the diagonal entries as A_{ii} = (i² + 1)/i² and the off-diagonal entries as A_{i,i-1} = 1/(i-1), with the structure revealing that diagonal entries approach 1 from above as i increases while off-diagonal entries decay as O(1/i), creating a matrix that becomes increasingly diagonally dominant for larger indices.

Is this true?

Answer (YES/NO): NO